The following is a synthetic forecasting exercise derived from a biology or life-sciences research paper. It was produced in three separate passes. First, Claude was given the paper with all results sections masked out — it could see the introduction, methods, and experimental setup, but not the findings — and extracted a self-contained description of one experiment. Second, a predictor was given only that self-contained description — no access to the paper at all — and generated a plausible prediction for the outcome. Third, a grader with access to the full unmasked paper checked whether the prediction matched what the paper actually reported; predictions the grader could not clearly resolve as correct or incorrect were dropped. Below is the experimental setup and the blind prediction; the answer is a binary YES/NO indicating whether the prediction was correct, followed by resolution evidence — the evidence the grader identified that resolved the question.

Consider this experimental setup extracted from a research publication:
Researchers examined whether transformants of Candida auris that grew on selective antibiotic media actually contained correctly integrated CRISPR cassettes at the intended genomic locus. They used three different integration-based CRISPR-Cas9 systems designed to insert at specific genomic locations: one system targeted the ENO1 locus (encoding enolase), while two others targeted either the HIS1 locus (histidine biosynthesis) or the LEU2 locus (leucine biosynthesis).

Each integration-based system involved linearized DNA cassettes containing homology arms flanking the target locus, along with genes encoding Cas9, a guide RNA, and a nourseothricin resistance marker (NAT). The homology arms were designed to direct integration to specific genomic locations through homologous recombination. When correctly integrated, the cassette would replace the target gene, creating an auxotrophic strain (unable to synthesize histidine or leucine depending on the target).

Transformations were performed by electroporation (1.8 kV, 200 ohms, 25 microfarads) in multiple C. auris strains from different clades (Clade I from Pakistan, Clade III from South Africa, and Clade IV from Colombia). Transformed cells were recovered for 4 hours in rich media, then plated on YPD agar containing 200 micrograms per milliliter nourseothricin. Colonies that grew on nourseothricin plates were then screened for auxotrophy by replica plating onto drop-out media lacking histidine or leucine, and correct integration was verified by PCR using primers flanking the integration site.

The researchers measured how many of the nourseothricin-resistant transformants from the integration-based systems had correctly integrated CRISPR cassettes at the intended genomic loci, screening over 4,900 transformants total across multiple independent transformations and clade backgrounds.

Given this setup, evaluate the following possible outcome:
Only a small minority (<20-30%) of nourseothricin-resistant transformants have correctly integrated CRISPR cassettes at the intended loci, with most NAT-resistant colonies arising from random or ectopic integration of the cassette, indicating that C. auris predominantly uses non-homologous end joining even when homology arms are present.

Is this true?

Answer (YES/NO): NO